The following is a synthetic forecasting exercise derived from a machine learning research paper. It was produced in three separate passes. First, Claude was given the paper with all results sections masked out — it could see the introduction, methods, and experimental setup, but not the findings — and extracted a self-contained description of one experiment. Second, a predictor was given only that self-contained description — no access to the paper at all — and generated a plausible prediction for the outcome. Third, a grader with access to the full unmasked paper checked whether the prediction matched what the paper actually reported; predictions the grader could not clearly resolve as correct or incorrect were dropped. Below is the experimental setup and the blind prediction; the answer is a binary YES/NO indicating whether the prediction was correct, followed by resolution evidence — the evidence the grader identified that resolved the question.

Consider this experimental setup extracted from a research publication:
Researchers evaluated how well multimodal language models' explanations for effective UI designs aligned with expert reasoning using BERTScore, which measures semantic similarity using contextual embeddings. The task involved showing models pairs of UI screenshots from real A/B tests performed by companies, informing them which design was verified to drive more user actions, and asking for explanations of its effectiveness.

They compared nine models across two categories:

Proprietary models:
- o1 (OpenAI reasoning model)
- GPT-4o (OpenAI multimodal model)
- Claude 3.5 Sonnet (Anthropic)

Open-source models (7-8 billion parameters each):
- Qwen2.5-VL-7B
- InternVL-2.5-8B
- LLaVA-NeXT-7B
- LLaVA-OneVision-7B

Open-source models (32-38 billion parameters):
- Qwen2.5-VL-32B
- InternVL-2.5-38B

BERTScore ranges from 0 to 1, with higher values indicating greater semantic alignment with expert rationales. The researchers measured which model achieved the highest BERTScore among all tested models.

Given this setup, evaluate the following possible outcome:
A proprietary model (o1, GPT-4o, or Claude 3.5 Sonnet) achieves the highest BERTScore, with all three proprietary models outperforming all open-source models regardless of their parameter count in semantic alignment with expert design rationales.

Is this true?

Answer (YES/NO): NO